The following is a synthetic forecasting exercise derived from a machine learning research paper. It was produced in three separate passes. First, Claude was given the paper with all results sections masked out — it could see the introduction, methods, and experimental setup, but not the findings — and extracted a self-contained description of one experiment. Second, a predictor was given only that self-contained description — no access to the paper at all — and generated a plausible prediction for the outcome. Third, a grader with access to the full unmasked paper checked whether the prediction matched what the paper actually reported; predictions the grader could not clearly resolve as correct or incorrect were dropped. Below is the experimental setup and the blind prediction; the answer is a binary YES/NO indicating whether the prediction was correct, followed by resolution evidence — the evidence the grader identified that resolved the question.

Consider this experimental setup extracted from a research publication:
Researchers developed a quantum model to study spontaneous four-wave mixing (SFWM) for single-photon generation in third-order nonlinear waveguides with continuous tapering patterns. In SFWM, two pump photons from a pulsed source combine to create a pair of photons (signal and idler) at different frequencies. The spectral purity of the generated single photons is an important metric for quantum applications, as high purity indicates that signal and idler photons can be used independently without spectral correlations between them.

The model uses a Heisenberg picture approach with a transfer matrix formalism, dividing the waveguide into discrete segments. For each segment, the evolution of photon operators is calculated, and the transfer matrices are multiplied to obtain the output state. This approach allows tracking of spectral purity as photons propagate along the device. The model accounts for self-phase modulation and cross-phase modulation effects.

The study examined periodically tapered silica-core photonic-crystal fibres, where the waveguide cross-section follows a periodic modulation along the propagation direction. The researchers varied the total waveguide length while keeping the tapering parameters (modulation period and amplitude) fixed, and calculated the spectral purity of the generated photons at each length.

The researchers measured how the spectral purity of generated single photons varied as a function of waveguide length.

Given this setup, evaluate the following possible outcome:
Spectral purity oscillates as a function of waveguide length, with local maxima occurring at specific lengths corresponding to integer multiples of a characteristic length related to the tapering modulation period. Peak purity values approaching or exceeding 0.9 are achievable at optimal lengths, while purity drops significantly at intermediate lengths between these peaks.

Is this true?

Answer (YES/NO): NO